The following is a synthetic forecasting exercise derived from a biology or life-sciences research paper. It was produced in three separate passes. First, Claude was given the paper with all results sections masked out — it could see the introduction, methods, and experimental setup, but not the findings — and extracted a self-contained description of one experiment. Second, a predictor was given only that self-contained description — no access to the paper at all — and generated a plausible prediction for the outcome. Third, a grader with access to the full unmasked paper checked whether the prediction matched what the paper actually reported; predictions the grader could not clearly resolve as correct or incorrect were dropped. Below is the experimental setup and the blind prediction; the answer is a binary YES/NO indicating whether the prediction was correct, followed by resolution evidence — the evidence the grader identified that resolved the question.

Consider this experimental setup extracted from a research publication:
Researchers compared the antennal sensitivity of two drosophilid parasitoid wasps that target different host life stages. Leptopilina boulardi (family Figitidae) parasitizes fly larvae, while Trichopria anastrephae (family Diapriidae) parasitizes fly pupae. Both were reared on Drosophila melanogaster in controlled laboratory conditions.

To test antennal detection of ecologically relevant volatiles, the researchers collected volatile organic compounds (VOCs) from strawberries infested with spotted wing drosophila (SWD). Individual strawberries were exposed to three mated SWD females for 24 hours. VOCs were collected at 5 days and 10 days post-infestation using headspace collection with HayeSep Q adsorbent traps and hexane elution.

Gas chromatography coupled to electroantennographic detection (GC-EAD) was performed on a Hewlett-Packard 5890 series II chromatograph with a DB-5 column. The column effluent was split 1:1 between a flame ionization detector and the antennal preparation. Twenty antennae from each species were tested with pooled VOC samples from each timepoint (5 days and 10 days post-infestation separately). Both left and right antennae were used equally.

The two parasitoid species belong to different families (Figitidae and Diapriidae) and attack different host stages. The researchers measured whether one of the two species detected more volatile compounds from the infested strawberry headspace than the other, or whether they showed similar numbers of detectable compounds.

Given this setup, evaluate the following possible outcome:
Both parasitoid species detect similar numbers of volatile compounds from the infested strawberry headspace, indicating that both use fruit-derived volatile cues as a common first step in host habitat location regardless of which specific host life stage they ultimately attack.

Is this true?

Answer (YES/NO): YES